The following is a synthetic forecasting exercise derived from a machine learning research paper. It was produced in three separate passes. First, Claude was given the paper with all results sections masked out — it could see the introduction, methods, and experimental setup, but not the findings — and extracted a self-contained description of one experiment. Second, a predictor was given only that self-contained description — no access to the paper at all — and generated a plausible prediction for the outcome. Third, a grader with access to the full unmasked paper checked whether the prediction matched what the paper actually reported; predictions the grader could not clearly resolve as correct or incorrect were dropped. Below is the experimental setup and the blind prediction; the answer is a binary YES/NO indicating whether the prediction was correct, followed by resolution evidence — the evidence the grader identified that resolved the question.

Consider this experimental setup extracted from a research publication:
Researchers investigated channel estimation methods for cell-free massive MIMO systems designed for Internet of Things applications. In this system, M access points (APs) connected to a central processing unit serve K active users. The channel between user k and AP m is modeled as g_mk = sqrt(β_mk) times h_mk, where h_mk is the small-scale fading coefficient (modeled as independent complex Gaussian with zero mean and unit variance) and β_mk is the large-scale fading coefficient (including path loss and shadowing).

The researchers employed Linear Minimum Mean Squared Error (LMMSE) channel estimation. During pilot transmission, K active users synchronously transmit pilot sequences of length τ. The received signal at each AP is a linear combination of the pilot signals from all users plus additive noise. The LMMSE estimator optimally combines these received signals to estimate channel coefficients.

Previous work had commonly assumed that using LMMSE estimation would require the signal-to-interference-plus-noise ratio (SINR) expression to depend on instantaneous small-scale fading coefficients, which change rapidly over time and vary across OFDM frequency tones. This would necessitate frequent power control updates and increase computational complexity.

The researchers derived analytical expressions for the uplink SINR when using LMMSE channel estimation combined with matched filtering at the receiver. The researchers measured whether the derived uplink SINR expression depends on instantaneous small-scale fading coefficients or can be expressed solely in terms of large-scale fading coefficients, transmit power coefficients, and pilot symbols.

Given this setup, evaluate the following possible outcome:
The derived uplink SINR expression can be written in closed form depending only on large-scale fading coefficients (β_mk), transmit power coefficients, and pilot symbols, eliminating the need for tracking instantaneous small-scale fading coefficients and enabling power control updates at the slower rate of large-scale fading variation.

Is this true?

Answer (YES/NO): YES